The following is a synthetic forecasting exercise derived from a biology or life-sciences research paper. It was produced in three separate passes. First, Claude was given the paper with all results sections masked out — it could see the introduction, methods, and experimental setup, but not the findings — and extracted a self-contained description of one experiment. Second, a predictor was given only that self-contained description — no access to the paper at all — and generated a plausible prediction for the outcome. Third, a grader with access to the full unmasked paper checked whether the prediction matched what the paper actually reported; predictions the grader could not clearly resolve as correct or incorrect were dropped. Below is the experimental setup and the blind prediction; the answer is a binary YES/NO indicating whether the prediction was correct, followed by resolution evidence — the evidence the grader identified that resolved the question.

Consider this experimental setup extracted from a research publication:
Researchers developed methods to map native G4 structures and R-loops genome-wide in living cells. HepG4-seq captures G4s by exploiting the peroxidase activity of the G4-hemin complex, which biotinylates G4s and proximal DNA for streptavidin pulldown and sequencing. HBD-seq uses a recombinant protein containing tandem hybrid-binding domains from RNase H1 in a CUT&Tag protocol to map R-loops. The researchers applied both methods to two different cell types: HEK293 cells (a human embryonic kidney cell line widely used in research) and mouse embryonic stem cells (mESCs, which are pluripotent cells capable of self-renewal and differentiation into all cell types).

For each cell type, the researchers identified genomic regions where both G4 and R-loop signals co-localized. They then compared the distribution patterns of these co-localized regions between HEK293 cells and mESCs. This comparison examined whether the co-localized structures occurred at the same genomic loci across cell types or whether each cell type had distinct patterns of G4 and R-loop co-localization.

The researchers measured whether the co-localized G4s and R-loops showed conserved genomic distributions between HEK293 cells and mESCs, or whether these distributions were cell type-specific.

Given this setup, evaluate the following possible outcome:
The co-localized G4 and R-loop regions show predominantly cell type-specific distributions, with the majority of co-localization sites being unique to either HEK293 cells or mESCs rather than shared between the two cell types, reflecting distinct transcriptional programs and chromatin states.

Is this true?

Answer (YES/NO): NO